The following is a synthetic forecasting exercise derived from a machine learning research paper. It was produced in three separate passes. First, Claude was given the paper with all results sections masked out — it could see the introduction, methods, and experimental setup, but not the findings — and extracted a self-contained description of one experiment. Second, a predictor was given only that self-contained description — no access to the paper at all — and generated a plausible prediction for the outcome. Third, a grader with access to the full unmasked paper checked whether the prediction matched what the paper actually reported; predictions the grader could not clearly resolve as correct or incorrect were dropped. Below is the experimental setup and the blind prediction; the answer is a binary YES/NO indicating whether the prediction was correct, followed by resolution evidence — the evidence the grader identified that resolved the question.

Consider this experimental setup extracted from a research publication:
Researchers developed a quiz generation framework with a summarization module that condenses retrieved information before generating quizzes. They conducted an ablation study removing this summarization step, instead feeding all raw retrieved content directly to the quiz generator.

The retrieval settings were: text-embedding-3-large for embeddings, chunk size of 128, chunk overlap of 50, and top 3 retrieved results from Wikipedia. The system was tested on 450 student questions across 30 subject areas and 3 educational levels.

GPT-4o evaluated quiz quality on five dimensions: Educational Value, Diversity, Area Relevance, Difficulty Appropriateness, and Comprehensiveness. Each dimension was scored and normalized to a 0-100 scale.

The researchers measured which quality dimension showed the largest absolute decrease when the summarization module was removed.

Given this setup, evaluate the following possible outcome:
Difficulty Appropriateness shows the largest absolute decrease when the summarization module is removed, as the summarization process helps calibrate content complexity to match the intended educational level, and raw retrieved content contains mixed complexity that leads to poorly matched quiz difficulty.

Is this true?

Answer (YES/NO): NO